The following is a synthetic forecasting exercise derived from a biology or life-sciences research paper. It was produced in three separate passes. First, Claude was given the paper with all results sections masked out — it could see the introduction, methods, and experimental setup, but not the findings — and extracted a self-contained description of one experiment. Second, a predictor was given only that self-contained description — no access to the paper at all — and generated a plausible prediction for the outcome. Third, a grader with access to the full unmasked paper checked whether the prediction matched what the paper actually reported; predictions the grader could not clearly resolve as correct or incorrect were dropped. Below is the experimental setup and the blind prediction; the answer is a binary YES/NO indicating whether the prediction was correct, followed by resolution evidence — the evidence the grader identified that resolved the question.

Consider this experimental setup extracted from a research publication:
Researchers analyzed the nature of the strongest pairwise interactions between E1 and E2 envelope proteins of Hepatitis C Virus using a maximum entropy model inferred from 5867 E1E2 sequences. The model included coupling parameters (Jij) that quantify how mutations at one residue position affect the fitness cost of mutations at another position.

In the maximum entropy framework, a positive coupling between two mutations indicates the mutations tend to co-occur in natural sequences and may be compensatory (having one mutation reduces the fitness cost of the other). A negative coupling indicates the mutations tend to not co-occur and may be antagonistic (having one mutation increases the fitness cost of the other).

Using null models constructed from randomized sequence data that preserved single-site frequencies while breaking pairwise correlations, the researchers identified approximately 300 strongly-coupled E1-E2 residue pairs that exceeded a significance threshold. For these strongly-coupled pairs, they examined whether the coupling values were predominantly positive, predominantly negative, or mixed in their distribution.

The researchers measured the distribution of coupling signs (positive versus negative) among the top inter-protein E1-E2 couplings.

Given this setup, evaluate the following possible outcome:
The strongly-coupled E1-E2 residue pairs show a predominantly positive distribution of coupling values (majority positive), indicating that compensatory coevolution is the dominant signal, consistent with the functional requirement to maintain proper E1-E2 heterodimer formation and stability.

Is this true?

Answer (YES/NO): NO